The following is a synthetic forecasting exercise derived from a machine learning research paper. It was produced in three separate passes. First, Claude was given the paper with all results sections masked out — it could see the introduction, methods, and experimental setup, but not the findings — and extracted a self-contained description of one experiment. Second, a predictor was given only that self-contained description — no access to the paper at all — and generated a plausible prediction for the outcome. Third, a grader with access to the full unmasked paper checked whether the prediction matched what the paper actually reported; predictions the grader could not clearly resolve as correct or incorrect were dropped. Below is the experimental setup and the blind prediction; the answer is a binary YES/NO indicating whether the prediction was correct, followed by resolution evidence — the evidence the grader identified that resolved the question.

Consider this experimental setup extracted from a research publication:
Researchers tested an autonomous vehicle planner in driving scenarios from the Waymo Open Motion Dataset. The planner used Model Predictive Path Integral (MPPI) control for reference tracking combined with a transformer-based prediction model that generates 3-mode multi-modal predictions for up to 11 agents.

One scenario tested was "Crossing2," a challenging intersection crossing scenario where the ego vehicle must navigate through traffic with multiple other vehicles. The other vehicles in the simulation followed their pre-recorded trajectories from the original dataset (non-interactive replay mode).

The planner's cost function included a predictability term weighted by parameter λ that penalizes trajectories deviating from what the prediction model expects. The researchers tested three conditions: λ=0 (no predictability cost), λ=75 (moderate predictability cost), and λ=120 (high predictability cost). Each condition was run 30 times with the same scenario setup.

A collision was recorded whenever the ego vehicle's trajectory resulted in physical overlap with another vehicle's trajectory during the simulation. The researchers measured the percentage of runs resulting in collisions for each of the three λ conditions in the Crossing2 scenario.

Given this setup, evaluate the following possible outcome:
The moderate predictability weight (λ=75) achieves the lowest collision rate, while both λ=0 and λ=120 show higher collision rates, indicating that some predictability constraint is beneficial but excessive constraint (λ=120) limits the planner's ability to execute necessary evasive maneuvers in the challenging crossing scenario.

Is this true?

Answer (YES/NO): YES